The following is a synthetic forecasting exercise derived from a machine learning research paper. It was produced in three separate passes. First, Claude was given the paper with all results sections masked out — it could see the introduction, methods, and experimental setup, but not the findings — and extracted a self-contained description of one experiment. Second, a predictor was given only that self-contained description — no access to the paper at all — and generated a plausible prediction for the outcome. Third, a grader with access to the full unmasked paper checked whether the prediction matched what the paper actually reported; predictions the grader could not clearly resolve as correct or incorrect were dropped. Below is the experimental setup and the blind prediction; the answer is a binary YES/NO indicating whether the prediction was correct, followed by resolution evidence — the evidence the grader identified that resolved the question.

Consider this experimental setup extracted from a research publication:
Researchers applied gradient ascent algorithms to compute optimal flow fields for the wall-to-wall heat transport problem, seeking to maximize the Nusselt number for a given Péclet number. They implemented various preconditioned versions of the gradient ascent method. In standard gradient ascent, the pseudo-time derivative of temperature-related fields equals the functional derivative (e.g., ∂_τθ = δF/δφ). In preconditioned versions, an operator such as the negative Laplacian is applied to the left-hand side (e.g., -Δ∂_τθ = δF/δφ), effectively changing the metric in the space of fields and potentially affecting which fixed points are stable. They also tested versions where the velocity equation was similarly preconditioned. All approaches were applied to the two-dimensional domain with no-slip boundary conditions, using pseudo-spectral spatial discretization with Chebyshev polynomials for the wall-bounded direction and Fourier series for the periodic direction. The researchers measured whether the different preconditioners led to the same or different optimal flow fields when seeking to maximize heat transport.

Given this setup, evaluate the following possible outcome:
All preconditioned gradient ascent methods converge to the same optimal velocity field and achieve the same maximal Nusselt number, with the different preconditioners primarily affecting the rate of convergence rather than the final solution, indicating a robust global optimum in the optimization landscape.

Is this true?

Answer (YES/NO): NO